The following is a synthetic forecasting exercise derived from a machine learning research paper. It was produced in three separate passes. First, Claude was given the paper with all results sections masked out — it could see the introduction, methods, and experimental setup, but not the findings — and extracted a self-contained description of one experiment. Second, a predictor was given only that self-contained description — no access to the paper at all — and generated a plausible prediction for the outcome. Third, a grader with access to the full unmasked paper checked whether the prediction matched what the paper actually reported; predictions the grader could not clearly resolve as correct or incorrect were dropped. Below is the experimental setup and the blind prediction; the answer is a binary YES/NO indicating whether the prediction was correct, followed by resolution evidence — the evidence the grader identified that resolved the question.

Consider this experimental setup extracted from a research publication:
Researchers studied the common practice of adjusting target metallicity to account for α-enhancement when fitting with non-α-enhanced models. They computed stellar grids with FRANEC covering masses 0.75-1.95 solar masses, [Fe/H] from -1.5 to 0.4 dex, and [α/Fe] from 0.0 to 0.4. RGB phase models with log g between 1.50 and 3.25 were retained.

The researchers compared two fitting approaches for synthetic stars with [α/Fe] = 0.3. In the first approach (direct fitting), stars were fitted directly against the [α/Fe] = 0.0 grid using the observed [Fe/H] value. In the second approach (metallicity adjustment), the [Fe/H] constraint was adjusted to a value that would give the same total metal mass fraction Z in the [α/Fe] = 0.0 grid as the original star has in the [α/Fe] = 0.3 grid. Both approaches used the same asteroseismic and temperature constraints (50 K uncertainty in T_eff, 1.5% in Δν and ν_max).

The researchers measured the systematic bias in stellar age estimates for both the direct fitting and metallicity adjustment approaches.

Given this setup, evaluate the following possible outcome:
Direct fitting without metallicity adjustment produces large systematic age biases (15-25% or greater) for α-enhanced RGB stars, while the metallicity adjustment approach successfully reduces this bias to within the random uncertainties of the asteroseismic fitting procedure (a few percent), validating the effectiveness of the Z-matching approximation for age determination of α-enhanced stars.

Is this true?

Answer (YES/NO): NO